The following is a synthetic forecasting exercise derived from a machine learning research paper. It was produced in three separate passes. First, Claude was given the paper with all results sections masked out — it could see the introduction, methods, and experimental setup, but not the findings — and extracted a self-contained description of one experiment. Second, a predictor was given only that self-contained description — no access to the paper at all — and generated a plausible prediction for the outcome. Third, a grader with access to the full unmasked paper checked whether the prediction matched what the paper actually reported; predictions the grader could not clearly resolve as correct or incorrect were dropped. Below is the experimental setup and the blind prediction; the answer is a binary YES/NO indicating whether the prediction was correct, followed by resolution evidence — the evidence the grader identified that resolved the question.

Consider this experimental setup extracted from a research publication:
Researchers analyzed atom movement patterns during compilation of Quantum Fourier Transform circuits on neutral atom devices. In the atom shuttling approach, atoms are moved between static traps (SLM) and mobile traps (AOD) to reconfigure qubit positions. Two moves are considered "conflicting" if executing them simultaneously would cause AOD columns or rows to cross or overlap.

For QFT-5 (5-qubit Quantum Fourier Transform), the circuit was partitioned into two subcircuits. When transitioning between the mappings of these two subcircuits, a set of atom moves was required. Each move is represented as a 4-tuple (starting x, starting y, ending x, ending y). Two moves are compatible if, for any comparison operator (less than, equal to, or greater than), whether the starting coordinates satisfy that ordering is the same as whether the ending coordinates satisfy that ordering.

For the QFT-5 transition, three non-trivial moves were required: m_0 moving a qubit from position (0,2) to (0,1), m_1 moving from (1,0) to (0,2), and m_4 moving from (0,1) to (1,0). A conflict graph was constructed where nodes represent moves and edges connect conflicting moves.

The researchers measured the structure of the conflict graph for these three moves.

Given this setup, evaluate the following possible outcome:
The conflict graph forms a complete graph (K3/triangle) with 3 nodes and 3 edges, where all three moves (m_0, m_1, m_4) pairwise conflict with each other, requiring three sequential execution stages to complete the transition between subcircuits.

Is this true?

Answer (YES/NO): YES